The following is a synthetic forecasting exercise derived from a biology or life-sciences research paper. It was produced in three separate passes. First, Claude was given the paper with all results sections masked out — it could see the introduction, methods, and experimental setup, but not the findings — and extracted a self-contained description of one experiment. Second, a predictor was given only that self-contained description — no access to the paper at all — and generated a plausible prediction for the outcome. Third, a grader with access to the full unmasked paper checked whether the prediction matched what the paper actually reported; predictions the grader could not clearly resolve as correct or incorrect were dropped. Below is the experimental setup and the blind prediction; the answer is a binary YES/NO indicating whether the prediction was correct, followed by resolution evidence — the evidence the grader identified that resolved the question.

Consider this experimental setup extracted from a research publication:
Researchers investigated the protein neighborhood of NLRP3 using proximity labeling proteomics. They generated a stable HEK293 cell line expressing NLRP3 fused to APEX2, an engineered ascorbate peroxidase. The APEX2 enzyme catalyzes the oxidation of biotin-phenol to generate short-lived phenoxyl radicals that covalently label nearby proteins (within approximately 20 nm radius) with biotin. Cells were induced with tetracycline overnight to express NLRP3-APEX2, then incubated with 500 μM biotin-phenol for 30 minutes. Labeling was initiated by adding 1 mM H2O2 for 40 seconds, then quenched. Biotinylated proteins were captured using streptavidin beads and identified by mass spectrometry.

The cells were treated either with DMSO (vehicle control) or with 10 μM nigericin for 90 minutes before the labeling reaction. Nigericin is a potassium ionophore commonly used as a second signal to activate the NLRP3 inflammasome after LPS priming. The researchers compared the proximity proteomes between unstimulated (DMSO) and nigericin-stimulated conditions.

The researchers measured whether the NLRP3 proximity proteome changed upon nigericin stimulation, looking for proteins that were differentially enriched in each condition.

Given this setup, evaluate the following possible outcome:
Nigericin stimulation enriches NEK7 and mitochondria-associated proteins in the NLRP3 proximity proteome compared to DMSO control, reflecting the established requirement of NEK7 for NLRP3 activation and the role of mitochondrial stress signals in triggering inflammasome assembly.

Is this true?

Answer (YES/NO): YES